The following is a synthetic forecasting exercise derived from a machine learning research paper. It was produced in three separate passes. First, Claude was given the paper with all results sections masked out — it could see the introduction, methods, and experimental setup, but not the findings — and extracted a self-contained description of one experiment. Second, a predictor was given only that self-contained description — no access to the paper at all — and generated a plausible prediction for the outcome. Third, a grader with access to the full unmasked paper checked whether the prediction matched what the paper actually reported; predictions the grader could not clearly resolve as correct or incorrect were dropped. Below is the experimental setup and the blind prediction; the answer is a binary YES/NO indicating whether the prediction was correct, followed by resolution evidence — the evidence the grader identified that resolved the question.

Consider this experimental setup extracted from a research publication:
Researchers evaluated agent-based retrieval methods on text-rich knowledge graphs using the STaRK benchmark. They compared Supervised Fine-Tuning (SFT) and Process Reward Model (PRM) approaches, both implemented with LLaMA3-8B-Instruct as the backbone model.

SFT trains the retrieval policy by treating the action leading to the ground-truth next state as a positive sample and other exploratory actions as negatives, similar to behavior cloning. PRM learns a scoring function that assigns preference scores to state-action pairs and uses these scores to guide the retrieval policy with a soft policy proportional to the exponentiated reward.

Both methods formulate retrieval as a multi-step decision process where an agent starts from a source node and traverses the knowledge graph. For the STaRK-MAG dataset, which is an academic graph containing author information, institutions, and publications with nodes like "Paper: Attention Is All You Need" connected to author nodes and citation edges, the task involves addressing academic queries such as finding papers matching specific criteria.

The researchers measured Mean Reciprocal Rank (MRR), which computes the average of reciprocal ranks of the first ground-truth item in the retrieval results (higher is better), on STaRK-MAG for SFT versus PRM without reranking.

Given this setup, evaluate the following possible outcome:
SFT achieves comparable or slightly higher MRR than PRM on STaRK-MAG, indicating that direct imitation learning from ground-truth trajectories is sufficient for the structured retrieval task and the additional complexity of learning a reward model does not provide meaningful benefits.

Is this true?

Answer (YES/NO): YES